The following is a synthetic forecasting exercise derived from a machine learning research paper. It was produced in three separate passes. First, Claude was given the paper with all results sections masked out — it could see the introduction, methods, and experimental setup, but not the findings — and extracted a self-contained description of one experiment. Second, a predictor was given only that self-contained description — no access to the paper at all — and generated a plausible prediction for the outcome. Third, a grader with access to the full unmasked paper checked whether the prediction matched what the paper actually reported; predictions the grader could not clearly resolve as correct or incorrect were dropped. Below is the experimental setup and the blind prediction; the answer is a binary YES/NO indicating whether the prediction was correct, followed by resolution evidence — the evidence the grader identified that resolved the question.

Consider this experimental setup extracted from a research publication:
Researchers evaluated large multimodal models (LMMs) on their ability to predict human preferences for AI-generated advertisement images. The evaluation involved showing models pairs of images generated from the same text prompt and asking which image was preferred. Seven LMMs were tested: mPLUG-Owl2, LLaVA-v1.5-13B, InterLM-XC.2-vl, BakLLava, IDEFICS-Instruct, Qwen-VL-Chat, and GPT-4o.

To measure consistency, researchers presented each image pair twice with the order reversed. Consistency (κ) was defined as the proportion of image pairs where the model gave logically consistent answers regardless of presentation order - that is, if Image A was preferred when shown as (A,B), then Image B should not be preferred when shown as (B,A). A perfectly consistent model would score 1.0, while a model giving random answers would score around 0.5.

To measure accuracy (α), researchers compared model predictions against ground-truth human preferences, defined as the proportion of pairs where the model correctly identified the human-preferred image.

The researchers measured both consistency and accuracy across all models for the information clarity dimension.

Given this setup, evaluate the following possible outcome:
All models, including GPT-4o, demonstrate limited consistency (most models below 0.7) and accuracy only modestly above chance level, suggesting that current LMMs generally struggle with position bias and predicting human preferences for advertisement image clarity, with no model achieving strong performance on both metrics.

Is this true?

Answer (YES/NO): NO